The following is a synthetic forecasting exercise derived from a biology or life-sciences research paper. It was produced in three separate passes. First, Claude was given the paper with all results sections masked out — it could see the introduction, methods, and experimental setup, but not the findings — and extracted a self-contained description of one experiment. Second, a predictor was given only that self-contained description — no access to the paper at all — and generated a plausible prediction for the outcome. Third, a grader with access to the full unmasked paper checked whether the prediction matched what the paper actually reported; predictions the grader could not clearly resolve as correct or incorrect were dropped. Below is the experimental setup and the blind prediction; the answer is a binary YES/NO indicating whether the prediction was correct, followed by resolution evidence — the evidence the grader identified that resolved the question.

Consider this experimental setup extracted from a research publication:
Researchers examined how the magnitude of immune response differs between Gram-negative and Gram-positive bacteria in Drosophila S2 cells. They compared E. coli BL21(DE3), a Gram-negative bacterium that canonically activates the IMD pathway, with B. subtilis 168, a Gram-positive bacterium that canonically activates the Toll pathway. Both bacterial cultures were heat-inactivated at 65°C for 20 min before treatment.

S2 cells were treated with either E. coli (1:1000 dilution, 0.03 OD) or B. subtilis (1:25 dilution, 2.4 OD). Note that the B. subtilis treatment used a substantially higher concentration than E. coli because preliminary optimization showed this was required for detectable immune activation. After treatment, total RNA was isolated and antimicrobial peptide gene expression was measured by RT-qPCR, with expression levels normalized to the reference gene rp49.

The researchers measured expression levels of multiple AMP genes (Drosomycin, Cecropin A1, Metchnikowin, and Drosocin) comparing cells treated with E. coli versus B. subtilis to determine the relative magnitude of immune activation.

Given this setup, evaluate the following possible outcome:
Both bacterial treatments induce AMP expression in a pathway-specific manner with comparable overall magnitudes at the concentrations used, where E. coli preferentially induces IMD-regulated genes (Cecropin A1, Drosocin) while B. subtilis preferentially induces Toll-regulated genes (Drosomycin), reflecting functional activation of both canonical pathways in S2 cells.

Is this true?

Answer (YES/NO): NO